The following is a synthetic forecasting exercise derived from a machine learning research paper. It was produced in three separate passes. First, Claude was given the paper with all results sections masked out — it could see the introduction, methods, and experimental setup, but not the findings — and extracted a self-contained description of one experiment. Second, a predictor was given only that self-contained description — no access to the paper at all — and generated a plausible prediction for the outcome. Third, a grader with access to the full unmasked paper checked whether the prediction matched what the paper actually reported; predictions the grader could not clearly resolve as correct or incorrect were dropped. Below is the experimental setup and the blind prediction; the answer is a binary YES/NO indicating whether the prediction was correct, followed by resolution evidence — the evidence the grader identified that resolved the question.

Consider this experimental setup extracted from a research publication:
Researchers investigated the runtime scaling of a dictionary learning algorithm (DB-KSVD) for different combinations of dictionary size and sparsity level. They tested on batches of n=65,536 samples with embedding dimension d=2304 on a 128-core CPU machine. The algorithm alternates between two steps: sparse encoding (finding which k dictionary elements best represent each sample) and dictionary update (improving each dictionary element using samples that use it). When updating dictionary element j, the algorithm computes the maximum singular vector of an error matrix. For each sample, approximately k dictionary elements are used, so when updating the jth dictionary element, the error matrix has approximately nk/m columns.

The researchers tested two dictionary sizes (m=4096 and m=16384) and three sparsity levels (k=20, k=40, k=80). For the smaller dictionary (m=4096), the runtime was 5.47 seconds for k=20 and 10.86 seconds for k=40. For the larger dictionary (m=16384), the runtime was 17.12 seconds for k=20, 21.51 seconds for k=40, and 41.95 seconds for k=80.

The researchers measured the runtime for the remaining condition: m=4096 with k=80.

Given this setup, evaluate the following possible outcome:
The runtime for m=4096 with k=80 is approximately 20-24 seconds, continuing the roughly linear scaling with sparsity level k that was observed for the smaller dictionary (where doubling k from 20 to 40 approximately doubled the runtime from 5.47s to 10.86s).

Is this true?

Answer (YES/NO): NO